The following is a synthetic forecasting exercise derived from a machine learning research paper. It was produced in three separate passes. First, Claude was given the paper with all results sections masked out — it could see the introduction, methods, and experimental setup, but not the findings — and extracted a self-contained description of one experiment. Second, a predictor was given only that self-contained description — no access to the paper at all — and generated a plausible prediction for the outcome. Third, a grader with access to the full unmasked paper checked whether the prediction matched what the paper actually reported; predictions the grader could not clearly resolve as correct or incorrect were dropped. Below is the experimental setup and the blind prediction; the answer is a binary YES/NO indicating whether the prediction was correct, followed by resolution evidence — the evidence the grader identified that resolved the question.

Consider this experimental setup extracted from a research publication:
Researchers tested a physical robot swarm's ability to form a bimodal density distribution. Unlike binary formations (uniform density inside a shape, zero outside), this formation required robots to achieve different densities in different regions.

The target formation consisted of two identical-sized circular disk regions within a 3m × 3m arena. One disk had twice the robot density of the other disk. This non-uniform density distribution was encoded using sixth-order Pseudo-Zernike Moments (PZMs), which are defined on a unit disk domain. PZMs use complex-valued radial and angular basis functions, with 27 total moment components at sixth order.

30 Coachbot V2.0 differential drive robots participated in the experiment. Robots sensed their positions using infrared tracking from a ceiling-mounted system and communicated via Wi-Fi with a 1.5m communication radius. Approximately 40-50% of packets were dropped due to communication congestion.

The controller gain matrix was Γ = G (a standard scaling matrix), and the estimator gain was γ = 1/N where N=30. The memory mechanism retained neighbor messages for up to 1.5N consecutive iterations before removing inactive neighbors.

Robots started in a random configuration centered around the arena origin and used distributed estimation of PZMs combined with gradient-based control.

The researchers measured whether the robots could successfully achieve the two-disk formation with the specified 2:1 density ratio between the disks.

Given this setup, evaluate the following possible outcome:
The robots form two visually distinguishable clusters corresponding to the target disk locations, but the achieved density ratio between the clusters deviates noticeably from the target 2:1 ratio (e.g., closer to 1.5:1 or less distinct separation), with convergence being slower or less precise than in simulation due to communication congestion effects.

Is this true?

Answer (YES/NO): NO